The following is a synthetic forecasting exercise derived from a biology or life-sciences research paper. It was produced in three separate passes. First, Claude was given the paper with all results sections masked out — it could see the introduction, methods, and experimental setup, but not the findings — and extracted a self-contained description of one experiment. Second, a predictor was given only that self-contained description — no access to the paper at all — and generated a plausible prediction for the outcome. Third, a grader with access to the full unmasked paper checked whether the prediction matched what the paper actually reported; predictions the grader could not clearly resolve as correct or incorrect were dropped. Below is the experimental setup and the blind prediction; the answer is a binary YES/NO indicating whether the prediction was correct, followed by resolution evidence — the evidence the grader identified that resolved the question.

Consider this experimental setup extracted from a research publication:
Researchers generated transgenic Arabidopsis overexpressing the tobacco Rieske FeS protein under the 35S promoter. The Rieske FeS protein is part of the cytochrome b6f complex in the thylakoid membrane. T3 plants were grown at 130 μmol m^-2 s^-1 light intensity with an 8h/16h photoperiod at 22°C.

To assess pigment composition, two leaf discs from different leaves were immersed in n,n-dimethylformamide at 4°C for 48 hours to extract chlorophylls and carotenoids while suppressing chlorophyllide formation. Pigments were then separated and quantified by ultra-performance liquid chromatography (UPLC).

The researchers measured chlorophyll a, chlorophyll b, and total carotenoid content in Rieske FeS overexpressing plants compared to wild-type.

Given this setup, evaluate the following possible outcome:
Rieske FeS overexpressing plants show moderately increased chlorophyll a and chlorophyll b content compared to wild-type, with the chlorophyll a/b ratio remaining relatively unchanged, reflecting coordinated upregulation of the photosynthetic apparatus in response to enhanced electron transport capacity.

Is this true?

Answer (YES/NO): NO